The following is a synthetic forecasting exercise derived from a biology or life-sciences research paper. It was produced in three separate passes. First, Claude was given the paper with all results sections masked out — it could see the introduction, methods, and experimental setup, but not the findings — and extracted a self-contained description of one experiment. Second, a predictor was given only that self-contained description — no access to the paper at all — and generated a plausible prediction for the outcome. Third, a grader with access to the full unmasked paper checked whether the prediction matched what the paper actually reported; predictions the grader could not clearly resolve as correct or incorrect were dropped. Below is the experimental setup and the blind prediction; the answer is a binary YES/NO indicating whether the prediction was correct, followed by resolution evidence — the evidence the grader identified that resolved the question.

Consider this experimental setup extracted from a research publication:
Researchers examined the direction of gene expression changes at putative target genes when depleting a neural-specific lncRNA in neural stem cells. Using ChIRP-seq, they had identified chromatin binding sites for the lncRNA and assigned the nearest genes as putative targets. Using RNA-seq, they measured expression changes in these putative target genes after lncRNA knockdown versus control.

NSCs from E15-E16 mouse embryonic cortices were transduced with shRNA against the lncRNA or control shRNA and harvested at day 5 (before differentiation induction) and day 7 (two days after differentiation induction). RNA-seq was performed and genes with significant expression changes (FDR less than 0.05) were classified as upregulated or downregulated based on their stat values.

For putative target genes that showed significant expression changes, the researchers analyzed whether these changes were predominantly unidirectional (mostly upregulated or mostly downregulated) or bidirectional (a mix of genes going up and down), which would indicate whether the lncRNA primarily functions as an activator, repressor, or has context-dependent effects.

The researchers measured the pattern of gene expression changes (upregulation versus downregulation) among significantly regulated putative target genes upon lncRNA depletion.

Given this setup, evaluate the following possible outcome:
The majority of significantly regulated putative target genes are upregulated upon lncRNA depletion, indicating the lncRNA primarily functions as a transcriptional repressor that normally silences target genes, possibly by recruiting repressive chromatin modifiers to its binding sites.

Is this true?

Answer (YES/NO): NO